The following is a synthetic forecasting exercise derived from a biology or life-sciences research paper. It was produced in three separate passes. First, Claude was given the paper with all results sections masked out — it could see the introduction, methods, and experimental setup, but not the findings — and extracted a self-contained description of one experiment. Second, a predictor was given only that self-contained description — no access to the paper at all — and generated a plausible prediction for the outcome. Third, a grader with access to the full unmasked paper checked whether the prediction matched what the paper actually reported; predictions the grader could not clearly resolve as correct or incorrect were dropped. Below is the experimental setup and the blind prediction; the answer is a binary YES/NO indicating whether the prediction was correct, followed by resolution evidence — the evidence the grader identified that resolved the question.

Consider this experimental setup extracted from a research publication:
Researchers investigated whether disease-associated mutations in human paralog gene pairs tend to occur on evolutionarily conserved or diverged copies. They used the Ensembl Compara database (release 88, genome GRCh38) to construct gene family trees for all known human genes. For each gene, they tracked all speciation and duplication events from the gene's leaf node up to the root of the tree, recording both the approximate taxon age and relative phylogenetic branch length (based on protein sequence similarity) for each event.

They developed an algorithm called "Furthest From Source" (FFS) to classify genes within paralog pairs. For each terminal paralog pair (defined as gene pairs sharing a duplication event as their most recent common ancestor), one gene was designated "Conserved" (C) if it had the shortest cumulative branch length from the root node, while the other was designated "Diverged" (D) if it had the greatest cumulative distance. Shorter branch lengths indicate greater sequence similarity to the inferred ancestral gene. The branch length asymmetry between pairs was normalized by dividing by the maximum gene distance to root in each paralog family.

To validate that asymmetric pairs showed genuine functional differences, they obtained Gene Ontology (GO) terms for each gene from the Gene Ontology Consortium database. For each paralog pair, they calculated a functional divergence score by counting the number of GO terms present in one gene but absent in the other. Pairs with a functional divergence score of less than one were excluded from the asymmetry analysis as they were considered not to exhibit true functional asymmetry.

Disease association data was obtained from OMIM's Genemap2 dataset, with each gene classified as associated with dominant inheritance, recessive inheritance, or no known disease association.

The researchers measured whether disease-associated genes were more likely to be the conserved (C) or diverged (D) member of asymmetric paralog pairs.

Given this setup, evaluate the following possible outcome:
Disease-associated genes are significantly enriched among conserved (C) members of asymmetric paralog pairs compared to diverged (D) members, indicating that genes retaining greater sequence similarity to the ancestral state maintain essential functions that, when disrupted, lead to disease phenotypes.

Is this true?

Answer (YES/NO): YES